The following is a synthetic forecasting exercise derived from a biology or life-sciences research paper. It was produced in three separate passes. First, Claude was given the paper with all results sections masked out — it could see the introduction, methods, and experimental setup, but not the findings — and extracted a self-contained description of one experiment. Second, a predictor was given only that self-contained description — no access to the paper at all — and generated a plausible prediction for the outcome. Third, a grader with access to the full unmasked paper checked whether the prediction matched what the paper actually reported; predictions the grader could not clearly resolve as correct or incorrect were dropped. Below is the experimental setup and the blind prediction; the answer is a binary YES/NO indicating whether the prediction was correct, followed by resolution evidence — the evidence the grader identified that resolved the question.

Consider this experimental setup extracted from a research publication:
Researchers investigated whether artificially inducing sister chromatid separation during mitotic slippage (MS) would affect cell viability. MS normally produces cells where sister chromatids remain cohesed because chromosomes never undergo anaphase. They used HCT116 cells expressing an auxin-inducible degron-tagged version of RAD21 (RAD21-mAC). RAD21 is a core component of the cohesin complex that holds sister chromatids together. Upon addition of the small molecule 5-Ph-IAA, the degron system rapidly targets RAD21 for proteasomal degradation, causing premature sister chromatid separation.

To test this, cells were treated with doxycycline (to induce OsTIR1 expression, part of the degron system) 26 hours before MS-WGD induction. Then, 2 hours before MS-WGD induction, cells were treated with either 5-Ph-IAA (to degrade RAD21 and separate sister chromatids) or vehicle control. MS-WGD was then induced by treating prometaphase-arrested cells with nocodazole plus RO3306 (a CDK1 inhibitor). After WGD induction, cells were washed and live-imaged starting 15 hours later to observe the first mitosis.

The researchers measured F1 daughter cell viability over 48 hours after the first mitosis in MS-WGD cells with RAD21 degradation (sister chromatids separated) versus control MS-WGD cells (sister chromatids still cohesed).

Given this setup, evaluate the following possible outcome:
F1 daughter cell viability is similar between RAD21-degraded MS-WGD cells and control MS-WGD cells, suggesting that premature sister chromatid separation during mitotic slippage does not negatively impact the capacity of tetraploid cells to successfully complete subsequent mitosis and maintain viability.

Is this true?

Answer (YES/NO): NO